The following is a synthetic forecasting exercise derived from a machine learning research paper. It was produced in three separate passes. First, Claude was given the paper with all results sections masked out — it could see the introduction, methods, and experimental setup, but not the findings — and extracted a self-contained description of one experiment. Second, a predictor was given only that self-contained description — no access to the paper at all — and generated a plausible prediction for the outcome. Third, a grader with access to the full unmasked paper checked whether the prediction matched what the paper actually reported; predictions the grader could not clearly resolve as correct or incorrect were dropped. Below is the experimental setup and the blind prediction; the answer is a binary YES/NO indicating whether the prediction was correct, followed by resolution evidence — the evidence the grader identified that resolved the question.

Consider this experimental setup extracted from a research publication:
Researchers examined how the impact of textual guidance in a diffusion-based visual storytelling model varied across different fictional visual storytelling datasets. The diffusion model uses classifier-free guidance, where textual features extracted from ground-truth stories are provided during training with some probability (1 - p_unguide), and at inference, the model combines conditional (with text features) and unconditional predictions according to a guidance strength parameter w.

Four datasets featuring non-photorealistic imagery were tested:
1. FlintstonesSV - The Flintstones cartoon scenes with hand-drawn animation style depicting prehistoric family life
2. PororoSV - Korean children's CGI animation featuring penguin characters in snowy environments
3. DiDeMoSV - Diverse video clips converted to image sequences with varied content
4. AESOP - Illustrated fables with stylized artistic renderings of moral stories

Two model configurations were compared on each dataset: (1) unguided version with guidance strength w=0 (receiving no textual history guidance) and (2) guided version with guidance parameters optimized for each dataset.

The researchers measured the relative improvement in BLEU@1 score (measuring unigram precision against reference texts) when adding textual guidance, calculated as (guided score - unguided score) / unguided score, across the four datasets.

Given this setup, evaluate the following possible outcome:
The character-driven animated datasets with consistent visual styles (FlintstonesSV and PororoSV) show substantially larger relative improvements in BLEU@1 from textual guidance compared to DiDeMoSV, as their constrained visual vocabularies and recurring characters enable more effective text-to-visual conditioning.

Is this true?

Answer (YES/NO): NO